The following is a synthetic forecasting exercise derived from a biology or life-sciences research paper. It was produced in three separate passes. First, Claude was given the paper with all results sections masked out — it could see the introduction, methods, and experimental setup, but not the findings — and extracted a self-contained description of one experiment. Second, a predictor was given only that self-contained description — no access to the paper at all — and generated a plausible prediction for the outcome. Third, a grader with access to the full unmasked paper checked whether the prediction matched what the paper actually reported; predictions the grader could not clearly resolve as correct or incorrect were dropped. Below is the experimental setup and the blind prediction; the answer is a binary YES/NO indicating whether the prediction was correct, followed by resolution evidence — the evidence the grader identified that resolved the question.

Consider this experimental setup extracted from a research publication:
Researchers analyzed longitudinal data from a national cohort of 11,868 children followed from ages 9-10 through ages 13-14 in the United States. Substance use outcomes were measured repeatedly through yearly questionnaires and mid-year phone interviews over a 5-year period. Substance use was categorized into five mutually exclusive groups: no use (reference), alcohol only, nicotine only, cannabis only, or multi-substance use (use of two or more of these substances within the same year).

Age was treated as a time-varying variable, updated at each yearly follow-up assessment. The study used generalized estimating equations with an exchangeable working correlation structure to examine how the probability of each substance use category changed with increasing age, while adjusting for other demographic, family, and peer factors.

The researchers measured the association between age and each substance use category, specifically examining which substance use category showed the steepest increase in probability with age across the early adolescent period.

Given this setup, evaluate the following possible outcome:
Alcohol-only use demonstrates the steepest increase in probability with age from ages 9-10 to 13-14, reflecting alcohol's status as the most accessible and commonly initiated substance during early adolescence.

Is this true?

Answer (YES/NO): NO